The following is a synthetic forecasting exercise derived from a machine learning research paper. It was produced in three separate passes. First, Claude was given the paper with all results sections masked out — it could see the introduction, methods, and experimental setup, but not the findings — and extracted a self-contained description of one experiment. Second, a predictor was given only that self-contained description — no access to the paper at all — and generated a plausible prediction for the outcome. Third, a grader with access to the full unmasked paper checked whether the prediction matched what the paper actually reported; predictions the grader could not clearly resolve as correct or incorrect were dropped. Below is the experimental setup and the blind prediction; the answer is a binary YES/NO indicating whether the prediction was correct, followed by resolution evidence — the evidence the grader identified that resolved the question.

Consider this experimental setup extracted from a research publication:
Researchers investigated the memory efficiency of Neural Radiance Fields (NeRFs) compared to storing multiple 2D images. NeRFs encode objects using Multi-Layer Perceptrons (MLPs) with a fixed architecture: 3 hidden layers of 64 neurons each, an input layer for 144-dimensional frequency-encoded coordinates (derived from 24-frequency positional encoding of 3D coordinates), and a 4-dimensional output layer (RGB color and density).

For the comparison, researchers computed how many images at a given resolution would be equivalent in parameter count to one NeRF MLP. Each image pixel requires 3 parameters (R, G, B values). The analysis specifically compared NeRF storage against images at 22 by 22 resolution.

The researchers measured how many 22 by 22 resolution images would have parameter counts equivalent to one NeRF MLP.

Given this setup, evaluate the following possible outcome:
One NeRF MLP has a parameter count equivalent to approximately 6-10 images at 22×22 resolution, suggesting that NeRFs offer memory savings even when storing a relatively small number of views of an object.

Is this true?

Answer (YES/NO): NO